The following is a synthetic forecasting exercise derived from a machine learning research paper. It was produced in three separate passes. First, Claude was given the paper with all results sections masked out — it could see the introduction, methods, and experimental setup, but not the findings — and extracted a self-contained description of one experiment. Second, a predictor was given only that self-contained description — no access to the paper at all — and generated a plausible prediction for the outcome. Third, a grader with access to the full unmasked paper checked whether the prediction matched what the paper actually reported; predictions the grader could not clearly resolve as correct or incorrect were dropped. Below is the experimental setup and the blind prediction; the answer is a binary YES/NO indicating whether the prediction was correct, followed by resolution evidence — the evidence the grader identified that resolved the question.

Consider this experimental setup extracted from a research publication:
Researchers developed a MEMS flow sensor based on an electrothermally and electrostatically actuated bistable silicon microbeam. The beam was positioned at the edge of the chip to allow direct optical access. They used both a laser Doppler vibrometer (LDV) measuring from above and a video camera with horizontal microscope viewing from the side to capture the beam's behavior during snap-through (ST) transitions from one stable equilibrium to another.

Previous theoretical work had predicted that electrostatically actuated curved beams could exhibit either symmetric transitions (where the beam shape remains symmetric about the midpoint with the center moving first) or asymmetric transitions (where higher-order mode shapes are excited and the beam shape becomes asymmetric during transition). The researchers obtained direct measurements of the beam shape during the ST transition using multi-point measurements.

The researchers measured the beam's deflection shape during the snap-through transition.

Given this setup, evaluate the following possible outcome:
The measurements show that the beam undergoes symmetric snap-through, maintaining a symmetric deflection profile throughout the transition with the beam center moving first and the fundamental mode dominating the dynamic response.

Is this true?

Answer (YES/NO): NO